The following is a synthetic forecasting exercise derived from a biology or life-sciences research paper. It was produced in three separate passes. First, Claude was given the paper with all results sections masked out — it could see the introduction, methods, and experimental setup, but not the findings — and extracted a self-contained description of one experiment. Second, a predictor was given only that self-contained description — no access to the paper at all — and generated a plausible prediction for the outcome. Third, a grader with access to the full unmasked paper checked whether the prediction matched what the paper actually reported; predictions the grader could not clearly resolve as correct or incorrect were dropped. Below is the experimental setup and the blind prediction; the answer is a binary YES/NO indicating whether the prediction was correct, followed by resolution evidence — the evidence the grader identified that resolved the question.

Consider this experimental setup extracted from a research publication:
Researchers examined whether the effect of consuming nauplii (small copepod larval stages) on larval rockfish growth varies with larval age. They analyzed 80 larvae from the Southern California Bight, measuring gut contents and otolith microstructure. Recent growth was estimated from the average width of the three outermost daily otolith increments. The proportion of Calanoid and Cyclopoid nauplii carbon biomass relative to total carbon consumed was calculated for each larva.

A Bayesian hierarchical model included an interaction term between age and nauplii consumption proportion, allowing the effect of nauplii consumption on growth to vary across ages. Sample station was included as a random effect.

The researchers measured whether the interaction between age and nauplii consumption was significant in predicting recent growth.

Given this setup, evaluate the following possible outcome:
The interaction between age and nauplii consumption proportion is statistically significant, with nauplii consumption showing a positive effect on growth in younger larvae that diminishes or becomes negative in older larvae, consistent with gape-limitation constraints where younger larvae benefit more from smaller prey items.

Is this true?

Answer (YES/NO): NO